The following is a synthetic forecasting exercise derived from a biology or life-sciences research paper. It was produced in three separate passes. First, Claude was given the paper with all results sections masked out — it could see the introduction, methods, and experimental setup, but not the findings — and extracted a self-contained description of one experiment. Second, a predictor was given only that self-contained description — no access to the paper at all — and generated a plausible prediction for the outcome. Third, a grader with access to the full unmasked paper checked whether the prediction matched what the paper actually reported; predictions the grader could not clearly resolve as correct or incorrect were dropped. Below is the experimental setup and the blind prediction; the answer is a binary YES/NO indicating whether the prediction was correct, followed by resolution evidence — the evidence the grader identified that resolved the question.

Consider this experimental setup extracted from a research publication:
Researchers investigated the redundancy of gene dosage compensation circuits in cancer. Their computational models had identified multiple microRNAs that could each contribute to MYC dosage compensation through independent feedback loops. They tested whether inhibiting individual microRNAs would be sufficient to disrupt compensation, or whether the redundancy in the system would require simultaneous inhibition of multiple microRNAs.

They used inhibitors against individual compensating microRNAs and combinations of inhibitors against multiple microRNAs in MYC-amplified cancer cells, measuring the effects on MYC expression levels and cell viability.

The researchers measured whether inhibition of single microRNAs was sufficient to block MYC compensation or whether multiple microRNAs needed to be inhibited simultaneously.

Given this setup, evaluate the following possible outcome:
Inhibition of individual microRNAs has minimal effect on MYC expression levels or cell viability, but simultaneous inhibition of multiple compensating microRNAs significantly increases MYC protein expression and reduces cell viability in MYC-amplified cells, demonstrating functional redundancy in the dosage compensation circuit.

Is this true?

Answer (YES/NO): YES